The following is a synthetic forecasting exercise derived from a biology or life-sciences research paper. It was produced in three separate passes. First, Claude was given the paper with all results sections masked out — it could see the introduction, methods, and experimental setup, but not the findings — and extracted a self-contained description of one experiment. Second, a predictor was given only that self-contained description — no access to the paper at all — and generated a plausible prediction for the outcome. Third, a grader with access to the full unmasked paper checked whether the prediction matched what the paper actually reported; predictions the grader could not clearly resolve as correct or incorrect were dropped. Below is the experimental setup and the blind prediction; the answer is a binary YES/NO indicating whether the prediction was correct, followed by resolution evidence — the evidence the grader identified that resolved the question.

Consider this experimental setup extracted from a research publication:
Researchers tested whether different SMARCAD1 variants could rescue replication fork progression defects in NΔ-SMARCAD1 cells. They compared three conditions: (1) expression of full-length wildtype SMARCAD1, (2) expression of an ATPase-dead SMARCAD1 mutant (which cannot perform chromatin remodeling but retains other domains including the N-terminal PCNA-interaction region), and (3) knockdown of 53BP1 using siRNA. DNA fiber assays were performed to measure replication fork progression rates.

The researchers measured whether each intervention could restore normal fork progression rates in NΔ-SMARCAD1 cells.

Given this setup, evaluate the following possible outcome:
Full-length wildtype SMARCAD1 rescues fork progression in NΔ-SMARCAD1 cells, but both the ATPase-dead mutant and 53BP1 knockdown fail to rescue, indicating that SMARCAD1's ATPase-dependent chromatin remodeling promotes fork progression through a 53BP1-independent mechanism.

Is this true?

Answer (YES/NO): NO